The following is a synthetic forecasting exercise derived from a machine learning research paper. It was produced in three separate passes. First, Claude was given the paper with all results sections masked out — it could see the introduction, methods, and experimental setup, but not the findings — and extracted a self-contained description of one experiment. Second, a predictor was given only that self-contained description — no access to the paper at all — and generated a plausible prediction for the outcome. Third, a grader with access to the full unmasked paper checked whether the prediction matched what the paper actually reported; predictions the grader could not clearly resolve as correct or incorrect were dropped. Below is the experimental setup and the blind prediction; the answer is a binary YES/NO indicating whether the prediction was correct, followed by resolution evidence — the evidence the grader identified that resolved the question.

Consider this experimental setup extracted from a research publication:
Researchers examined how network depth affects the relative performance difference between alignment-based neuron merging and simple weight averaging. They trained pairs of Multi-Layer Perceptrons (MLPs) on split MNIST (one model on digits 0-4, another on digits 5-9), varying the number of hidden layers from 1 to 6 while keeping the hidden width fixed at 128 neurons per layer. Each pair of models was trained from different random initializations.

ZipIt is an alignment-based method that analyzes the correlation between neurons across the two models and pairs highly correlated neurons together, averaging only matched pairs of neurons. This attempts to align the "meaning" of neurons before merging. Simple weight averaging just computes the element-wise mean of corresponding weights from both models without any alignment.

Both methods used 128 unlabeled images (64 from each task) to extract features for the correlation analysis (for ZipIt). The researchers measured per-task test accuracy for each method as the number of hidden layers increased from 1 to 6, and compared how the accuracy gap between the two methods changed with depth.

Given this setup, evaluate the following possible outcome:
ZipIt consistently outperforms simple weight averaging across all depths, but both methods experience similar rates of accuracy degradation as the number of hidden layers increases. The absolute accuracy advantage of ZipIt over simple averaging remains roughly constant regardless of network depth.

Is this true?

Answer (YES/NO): NO